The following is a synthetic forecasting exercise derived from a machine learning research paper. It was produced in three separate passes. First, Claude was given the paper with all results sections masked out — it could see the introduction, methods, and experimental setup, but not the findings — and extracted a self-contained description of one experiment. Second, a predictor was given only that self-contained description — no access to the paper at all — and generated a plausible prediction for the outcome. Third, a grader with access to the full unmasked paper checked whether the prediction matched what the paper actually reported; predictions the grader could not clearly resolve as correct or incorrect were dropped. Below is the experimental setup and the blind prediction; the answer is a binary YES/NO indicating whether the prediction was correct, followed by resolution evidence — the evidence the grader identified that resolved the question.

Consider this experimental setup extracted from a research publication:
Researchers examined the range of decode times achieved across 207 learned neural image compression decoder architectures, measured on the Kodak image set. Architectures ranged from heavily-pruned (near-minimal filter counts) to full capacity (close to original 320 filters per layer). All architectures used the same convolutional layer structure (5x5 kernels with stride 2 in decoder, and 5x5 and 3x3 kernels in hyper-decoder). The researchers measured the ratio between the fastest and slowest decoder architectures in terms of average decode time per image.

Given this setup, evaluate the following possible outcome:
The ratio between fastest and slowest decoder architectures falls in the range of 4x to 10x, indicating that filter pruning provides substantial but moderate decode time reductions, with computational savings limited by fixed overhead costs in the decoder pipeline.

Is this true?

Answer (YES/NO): YES